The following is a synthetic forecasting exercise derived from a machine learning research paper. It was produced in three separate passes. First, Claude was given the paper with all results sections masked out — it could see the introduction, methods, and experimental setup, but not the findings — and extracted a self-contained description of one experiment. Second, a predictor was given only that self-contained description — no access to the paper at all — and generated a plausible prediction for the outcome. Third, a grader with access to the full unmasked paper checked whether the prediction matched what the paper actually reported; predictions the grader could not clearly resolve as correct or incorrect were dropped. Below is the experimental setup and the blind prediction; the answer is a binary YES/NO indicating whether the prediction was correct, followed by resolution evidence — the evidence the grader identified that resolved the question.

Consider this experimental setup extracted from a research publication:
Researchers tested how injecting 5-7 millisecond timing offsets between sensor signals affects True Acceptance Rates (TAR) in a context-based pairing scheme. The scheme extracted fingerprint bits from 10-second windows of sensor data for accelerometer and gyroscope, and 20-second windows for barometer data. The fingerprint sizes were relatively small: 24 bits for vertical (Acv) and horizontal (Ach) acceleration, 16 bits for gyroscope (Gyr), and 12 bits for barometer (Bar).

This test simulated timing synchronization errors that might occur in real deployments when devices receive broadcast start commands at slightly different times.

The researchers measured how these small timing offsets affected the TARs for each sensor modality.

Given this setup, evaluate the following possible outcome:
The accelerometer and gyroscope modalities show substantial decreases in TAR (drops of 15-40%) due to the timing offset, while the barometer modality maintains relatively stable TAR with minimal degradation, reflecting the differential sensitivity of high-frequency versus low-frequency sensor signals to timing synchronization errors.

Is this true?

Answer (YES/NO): NO